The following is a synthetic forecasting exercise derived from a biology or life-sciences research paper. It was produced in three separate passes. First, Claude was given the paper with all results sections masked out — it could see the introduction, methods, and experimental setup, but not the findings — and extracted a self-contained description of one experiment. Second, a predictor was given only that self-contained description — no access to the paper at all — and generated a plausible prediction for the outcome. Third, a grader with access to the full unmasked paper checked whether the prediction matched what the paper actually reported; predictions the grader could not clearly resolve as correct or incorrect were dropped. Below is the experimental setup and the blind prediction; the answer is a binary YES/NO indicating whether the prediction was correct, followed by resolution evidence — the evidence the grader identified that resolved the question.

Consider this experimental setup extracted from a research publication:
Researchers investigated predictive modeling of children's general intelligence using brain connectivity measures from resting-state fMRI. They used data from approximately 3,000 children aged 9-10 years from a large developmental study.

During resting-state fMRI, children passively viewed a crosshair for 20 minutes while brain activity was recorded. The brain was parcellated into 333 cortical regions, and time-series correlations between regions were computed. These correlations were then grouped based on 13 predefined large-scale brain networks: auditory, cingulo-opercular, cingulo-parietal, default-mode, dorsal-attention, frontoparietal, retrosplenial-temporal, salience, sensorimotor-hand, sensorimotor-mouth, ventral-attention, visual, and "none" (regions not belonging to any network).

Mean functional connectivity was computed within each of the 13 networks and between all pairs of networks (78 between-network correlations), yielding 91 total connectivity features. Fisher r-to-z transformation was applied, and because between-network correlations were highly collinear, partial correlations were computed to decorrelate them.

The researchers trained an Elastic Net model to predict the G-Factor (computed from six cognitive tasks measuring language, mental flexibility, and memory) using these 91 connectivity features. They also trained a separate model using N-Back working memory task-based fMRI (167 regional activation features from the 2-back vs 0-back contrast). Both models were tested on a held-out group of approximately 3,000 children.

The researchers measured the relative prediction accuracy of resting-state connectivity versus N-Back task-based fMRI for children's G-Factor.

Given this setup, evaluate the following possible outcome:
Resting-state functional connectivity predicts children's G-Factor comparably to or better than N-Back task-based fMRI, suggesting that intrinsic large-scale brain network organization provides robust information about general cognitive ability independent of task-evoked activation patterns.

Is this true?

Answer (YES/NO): NO